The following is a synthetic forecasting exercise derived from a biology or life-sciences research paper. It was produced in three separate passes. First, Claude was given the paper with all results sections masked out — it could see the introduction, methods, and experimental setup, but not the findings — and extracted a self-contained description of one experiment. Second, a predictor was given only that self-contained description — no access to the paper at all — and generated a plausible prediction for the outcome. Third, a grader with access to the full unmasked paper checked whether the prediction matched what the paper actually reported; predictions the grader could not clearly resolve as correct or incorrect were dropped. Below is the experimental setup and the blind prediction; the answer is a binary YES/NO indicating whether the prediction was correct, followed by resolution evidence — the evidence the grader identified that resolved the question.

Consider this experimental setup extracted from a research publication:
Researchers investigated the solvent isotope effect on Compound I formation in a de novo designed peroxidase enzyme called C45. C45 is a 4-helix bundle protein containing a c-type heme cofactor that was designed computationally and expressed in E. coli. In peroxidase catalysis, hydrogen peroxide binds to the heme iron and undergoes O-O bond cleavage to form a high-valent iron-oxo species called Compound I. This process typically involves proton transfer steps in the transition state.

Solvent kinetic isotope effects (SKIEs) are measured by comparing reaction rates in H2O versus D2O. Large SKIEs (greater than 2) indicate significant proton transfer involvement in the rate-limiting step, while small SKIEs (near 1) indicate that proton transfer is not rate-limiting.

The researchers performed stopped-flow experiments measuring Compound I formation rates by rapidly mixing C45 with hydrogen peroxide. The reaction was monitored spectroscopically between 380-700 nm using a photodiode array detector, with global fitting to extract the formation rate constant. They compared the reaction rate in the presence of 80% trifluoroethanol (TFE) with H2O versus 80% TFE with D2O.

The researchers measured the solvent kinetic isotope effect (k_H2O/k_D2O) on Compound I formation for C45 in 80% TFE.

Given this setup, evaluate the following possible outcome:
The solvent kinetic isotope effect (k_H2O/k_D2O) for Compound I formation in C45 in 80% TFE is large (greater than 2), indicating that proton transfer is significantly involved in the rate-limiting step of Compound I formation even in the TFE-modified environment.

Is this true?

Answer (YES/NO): NO